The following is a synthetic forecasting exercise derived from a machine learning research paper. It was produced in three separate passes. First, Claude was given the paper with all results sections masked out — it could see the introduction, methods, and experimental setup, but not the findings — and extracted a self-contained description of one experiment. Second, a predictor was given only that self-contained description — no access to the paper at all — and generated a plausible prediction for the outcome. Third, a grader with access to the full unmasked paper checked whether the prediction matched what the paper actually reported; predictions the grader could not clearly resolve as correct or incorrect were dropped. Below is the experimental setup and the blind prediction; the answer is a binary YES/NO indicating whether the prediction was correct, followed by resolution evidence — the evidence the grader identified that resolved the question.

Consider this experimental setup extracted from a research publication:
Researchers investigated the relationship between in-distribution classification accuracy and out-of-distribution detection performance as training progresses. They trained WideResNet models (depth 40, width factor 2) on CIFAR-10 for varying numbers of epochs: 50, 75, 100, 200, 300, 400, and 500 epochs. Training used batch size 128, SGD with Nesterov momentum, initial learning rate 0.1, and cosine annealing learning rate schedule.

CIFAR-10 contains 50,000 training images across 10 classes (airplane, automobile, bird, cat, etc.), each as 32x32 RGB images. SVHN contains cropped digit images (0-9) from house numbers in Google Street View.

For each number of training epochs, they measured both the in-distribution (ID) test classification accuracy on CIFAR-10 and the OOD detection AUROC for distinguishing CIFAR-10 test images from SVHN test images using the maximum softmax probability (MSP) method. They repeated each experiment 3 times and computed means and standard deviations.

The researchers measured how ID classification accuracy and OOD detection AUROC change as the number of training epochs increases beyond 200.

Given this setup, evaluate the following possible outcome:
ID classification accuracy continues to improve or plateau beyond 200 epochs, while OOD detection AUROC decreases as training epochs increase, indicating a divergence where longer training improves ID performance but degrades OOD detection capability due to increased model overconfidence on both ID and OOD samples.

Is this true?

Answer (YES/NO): YES